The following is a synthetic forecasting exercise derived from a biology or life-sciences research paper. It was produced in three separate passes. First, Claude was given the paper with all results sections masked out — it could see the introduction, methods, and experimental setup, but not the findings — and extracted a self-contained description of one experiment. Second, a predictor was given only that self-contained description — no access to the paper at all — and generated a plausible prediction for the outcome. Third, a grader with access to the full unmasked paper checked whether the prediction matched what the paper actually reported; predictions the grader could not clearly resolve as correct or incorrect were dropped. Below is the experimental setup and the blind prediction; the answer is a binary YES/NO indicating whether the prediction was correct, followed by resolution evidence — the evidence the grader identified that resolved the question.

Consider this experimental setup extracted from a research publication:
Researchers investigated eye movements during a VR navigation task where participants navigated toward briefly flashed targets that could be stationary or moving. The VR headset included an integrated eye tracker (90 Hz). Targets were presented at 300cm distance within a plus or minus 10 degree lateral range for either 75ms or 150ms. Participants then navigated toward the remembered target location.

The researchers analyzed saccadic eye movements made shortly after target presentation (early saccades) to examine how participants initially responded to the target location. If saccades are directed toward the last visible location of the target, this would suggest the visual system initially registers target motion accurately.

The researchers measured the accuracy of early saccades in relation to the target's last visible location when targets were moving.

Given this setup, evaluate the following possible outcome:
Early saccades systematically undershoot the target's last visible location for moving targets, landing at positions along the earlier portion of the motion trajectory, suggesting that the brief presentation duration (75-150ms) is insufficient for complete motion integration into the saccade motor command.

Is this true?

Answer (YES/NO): NO